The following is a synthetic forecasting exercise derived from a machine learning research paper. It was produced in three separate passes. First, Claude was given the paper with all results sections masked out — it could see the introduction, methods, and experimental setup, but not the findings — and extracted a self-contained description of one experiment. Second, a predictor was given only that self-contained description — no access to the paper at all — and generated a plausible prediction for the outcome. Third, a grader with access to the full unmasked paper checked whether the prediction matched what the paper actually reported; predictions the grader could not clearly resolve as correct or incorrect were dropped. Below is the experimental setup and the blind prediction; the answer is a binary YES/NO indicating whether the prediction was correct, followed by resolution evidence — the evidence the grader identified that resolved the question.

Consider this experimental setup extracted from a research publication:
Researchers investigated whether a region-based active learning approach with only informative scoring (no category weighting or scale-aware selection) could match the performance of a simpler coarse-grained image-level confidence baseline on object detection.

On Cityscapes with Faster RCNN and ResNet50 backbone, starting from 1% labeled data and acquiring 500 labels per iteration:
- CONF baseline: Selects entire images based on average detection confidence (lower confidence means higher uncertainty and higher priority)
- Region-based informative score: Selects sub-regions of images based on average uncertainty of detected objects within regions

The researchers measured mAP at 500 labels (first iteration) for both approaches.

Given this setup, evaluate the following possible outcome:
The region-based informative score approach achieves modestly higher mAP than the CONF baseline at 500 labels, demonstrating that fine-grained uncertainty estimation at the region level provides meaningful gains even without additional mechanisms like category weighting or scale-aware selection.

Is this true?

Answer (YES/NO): NO